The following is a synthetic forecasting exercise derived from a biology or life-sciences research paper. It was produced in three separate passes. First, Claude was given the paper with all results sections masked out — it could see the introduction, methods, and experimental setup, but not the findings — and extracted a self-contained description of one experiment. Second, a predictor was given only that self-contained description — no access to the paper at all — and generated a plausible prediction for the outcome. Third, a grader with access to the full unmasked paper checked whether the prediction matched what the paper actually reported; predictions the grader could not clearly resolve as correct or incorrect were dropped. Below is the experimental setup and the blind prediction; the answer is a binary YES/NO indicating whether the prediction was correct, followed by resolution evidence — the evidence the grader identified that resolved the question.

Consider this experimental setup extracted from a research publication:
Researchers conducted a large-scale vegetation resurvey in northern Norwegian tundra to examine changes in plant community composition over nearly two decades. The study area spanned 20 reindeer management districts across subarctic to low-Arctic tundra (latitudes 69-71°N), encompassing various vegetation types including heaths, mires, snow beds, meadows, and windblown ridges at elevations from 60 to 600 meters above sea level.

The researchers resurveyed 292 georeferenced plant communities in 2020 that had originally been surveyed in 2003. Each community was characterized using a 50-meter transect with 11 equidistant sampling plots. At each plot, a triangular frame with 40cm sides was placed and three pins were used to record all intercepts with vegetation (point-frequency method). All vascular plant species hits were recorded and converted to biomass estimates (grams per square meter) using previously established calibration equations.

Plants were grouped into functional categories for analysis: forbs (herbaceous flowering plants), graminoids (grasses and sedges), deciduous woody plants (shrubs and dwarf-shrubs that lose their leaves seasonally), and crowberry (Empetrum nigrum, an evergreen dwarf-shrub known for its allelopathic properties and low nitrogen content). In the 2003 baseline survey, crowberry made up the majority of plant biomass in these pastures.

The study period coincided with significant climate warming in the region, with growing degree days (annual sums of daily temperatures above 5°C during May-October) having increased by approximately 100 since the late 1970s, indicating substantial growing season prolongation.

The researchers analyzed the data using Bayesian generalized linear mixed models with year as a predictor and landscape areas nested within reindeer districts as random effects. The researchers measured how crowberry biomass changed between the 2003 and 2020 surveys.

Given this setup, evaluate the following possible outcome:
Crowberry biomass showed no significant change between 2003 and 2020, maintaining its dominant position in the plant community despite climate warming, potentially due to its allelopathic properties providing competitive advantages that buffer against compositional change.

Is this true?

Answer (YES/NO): NO